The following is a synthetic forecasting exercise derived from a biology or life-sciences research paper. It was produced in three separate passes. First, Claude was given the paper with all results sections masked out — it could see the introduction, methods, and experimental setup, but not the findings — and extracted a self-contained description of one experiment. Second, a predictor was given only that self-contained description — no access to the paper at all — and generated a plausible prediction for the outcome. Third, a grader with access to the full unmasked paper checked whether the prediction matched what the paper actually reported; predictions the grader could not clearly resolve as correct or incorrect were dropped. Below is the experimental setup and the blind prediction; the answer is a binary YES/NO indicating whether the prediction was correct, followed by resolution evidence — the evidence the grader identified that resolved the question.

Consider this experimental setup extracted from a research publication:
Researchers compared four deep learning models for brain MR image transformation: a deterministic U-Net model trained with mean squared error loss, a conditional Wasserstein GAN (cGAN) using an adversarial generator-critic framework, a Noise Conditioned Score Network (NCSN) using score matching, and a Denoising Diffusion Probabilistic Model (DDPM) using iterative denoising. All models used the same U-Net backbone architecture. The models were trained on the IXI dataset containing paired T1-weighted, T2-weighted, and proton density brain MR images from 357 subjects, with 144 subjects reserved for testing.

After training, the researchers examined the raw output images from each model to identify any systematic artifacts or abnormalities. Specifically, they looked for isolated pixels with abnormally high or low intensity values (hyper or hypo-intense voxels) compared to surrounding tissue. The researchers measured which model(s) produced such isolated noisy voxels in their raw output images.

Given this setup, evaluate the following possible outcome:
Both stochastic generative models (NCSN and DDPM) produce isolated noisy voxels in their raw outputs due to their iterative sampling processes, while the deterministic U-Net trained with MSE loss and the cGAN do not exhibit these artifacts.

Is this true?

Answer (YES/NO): NO